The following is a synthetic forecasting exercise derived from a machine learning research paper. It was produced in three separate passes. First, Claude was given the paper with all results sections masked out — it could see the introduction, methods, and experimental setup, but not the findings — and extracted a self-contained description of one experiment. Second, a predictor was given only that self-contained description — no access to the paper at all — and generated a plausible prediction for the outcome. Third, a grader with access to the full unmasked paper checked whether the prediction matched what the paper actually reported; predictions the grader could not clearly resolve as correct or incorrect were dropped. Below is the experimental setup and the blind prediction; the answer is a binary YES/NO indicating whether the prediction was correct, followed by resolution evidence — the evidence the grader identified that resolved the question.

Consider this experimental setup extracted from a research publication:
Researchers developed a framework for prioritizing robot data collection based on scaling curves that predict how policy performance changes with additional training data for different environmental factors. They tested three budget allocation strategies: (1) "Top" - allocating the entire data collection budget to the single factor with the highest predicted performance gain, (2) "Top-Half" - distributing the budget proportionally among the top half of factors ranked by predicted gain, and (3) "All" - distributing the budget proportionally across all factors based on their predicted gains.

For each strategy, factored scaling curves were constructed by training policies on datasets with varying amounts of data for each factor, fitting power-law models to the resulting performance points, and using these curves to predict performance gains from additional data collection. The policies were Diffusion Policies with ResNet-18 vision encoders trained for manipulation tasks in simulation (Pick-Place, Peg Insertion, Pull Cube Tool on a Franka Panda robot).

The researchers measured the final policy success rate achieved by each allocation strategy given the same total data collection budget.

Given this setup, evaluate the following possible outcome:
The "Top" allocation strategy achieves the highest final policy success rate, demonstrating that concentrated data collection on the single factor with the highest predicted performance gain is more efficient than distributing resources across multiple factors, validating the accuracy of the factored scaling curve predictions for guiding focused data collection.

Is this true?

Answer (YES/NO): NO